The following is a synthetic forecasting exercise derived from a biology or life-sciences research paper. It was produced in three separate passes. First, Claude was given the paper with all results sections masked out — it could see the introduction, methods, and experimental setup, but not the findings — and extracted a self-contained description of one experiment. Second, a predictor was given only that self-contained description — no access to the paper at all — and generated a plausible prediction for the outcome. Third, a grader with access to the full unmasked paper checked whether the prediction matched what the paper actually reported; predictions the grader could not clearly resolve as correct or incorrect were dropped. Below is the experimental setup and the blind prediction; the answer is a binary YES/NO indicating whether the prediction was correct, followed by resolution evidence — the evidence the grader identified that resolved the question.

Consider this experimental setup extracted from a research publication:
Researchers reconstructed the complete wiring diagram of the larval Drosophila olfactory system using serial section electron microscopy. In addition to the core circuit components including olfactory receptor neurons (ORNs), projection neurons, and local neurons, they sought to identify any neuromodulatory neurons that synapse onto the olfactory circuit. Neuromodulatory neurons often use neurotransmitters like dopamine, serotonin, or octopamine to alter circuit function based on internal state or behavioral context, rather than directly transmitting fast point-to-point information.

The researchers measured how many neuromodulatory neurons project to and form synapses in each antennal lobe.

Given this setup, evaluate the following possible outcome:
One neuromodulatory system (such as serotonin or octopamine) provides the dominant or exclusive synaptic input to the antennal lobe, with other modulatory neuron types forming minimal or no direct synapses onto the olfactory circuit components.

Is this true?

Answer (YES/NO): NO